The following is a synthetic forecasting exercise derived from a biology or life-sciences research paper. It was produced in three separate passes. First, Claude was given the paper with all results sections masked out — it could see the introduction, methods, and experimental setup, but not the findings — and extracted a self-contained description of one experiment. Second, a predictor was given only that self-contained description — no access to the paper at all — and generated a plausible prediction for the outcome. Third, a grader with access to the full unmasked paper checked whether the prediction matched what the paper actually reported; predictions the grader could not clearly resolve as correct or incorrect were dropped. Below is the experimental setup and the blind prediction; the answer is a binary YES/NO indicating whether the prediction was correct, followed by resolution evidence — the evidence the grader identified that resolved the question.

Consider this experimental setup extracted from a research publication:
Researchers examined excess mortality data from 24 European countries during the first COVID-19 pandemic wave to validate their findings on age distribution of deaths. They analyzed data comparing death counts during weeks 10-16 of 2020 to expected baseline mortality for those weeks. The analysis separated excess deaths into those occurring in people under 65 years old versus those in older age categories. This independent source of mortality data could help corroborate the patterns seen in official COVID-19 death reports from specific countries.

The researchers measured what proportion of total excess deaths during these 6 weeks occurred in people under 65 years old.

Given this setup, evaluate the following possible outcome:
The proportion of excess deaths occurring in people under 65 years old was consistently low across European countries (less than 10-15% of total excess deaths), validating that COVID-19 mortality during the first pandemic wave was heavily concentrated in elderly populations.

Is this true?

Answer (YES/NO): NO